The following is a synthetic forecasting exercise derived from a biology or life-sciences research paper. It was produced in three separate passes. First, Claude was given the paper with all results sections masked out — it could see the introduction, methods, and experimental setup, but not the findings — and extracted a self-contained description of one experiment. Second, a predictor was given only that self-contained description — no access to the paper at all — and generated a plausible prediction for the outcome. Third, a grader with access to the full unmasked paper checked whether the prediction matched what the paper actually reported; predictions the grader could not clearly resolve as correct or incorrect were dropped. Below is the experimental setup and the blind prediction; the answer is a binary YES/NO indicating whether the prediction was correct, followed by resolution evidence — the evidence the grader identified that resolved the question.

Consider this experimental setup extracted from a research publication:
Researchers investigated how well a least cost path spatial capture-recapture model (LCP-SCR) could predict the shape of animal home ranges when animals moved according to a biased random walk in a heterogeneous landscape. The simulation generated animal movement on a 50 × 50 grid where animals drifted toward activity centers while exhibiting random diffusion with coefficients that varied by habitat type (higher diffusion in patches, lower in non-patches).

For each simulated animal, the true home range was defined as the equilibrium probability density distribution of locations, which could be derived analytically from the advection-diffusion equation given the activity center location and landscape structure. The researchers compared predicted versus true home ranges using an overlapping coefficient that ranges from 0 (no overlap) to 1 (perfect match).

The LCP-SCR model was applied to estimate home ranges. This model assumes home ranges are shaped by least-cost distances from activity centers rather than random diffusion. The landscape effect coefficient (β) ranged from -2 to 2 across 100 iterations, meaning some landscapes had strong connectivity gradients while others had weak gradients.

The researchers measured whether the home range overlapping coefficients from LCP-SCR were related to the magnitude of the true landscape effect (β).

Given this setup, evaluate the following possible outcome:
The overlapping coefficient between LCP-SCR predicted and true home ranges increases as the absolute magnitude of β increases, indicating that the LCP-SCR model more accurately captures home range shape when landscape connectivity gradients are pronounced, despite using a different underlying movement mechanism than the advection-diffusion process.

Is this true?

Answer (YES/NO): NO